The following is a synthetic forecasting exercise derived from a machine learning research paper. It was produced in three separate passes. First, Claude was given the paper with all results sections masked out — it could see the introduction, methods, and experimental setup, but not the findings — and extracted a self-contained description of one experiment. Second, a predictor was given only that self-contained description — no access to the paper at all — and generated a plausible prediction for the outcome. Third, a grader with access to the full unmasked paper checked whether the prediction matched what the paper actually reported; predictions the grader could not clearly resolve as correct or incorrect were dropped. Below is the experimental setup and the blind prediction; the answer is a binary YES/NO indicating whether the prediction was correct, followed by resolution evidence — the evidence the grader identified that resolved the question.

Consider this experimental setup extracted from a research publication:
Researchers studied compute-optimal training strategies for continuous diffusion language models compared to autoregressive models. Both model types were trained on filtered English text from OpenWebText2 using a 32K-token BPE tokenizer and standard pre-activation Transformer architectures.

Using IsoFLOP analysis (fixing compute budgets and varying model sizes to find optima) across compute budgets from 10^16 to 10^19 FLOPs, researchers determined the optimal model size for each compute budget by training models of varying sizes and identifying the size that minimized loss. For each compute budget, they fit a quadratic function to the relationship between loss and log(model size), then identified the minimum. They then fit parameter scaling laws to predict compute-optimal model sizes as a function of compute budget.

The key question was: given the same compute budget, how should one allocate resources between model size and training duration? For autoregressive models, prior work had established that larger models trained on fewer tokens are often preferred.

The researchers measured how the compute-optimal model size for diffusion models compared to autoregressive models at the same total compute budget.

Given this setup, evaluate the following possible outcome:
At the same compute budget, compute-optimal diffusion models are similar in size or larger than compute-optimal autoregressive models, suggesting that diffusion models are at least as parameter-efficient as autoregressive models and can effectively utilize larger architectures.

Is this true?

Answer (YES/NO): NO